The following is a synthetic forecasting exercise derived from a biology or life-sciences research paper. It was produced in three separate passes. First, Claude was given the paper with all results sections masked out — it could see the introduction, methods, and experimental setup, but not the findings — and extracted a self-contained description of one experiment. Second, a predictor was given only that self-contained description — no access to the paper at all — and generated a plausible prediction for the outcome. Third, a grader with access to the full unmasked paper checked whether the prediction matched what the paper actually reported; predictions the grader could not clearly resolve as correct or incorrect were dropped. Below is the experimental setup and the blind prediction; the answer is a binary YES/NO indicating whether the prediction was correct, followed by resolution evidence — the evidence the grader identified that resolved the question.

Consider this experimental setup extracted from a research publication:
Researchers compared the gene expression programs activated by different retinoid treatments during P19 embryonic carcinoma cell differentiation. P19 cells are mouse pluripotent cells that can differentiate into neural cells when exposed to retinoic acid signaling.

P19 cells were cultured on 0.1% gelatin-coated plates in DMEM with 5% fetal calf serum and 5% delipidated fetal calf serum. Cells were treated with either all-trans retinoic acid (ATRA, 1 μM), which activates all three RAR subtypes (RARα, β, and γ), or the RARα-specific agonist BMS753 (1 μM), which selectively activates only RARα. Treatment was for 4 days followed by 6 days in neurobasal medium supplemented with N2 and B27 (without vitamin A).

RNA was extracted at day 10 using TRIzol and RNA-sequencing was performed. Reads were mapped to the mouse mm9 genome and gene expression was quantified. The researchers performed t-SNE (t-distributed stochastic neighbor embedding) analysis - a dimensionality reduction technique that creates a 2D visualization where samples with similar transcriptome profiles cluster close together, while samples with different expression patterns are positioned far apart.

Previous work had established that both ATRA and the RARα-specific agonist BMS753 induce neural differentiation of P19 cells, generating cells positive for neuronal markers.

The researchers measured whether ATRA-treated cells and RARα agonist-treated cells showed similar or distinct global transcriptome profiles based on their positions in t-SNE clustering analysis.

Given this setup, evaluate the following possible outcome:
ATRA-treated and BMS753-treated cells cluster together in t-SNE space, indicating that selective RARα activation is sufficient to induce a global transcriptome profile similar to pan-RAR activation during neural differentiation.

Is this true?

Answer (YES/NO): YES